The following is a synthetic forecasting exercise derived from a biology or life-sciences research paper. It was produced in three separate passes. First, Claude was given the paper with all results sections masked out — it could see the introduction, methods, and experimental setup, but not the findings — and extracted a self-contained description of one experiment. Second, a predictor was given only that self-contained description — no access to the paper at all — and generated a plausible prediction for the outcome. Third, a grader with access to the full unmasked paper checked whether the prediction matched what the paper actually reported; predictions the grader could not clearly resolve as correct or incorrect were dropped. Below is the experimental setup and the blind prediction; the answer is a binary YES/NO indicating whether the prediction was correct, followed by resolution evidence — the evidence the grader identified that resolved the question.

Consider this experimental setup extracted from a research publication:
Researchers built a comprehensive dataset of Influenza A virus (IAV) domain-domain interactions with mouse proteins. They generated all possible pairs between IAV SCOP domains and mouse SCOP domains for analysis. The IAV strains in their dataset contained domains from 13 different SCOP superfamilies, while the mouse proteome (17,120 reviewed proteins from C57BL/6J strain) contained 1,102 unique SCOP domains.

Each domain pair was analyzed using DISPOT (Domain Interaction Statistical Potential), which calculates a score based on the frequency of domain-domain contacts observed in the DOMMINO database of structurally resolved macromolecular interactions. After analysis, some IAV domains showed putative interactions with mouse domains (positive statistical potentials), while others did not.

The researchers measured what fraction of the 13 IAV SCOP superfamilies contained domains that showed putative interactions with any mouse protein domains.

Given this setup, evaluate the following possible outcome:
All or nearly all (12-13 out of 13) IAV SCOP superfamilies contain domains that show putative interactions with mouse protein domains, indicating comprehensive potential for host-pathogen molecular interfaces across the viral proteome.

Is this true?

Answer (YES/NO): NO